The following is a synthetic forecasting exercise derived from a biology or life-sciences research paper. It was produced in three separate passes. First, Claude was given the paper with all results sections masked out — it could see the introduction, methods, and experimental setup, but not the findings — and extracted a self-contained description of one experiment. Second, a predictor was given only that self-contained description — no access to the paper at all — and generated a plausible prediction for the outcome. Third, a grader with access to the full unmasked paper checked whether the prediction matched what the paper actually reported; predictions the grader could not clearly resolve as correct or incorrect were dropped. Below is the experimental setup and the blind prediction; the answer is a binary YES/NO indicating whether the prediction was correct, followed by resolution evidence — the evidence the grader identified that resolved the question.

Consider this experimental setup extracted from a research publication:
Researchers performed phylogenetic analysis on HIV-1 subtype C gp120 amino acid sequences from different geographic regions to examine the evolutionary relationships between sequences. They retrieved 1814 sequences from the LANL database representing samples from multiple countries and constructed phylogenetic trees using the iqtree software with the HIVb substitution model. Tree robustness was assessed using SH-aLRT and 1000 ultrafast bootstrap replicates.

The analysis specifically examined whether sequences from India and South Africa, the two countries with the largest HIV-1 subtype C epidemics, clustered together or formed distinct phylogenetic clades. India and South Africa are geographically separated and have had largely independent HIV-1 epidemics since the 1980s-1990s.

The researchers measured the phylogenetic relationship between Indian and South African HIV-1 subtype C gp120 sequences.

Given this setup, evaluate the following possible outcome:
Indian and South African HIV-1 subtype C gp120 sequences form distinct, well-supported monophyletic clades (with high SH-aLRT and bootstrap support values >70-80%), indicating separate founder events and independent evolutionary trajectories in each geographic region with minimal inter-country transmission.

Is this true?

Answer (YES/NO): YES